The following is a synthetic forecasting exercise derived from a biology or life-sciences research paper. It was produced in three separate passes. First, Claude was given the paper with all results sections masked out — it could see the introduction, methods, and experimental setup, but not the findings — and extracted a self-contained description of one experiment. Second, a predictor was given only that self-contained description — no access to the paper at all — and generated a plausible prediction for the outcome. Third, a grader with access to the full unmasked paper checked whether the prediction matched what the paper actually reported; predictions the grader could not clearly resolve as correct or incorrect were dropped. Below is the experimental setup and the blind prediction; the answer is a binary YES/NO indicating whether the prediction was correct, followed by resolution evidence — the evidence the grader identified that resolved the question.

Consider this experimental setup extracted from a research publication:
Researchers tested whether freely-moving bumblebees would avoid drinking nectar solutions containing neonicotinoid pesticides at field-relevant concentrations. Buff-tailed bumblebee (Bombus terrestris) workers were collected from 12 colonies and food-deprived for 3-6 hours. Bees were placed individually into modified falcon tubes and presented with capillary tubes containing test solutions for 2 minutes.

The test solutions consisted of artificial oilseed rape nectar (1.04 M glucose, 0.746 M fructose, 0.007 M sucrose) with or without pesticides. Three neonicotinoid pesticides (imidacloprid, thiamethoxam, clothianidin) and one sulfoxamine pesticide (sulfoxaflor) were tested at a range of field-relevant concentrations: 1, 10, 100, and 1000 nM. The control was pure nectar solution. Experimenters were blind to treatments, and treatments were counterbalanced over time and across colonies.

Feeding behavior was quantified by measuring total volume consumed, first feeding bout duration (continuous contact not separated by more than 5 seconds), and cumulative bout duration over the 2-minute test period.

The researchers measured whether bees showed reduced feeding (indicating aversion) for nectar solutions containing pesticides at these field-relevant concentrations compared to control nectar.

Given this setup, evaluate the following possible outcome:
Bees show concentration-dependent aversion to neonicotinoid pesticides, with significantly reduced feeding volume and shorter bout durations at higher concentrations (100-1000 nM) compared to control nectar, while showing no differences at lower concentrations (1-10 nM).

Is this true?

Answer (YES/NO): NO